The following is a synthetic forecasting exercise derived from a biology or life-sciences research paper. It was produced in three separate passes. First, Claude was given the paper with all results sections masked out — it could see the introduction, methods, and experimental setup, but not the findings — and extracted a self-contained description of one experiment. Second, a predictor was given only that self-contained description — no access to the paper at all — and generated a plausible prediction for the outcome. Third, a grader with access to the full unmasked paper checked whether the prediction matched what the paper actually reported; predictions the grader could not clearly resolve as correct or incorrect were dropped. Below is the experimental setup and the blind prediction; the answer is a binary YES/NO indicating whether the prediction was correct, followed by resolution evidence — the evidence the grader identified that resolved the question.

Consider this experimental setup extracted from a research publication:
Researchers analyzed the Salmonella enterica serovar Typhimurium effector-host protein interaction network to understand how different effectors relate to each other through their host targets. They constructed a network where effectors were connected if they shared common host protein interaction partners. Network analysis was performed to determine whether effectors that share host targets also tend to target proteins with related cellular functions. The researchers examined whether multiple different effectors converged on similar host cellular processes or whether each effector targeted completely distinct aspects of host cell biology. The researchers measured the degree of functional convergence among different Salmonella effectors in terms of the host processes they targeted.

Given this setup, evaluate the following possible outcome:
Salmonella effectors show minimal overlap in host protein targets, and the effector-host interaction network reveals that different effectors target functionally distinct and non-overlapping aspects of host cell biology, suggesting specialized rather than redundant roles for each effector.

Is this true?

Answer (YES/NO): NO